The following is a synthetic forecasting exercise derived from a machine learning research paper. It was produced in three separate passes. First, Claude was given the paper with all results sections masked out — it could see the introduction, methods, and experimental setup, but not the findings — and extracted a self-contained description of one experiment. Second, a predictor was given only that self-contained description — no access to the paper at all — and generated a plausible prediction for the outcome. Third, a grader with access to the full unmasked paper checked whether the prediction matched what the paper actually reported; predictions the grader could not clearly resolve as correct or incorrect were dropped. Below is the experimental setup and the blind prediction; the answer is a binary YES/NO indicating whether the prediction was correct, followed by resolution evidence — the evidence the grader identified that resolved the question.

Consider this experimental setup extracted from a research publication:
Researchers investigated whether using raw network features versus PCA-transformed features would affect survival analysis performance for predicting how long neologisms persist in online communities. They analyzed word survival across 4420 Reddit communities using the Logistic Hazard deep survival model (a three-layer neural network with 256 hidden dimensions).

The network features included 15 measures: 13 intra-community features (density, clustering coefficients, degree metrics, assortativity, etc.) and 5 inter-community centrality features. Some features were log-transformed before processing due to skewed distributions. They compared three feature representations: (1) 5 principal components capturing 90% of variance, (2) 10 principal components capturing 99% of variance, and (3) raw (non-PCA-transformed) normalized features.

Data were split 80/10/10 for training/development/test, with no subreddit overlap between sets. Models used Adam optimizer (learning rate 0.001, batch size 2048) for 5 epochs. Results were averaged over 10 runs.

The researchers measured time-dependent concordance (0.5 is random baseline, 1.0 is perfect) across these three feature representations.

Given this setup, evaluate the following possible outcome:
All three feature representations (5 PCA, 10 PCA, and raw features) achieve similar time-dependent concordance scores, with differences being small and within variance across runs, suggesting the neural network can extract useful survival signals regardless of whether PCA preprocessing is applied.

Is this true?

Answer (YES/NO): NO